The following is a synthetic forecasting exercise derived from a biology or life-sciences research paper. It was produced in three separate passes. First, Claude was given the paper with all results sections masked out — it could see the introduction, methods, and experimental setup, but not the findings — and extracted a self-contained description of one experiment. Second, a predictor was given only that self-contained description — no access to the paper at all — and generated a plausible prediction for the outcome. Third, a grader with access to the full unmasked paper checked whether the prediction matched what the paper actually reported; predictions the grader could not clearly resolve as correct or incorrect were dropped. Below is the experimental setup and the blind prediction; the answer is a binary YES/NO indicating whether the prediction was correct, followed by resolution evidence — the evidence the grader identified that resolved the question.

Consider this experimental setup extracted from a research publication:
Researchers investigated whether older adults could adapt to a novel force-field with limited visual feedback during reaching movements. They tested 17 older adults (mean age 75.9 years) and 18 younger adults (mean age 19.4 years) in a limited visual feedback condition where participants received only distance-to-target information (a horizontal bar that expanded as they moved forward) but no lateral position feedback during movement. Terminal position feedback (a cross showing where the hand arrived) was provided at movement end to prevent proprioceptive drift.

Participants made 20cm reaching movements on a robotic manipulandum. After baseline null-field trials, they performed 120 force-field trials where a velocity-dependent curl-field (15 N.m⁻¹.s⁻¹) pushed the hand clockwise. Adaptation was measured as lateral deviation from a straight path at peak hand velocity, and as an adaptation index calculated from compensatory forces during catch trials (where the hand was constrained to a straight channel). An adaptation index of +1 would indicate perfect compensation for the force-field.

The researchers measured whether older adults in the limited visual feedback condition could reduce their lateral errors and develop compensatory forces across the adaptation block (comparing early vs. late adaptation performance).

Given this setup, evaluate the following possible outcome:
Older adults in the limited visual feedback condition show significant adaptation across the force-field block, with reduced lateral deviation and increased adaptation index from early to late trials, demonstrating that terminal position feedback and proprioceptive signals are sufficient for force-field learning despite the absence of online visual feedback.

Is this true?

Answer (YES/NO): YES